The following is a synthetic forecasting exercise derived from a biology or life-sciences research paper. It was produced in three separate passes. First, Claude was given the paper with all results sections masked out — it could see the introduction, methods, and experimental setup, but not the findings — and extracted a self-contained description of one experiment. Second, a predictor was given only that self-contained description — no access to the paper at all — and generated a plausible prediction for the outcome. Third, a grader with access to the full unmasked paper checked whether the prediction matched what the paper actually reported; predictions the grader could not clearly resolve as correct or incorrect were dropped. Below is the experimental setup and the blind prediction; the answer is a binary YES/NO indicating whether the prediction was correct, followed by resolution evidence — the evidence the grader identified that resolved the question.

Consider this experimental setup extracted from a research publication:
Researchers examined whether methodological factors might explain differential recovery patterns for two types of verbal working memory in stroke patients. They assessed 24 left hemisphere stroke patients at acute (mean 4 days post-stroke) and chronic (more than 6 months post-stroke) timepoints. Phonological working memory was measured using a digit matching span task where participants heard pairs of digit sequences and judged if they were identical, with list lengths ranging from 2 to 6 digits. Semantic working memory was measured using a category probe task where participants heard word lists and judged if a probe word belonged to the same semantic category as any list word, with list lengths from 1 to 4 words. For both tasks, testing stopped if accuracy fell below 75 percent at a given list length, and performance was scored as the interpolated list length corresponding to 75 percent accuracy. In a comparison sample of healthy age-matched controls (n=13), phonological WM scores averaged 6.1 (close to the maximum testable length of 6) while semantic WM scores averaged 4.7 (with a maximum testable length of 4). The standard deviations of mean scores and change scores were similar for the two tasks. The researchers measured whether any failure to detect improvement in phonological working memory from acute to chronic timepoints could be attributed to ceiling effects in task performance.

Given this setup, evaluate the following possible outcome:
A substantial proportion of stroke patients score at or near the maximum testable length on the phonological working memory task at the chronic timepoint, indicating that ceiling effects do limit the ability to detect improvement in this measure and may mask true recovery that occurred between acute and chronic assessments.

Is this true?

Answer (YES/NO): NO